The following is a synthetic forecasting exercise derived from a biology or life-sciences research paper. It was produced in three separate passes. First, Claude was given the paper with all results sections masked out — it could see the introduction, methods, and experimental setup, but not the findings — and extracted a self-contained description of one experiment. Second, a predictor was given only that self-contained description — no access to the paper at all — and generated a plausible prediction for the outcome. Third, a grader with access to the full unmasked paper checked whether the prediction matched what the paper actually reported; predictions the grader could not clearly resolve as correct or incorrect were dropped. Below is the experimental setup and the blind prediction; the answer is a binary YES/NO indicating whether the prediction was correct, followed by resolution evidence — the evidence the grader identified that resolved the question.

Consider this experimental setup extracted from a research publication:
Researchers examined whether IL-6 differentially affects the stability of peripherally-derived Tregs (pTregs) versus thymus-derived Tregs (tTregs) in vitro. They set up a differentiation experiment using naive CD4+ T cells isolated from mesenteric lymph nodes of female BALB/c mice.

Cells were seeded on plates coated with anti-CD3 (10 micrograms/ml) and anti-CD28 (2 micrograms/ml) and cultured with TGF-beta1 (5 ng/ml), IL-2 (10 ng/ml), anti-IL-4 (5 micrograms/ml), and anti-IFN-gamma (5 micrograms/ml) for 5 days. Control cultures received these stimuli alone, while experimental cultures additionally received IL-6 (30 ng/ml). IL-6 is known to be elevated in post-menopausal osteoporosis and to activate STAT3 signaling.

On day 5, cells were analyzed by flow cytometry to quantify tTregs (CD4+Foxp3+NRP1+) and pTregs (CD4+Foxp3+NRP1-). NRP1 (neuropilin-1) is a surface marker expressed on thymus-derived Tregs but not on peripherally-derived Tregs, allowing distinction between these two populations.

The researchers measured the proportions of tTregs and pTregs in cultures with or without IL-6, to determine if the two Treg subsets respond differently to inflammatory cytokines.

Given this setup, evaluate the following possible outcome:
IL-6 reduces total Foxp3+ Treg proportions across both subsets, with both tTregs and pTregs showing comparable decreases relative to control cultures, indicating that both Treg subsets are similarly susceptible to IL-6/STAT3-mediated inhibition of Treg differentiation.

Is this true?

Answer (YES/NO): NO